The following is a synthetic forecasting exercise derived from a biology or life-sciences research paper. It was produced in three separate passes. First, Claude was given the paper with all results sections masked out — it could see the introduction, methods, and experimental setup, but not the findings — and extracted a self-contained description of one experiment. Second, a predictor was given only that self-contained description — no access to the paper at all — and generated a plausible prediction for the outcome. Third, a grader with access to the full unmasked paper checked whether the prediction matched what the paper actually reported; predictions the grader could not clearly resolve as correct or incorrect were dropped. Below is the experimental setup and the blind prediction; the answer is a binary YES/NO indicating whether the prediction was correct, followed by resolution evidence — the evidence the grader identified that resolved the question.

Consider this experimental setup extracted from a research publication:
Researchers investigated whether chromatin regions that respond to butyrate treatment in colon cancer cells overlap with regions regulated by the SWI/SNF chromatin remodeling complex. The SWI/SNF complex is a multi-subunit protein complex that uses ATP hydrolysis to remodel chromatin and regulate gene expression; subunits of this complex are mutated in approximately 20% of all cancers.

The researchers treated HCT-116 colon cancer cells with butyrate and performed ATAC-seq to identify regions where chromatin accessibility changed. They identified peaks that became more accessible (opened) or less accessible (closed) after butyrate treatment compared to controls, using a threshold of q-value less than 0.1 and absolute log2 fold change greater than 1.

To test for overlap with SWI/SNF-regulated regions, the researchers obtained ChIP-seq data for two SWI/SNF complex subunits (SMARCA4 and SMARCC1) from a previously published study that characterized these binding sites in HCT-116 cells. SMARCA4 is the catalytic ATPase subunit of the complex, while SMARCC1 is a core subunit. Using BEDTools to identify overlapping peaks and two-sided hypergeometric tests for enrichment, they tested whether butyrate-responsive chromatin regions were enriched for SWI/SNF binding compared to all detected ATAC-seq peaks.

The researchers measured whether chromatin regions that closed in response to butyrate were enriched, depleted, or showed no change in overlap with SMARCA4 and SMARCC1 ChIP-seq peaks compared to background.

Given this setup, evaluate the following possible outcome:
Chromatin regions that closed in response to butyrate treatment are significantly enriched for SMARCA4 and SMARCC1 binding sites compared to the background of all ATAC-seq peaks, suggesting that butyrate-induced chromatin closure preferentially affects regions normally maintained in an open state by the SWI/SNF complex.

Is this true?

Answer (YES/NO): YES